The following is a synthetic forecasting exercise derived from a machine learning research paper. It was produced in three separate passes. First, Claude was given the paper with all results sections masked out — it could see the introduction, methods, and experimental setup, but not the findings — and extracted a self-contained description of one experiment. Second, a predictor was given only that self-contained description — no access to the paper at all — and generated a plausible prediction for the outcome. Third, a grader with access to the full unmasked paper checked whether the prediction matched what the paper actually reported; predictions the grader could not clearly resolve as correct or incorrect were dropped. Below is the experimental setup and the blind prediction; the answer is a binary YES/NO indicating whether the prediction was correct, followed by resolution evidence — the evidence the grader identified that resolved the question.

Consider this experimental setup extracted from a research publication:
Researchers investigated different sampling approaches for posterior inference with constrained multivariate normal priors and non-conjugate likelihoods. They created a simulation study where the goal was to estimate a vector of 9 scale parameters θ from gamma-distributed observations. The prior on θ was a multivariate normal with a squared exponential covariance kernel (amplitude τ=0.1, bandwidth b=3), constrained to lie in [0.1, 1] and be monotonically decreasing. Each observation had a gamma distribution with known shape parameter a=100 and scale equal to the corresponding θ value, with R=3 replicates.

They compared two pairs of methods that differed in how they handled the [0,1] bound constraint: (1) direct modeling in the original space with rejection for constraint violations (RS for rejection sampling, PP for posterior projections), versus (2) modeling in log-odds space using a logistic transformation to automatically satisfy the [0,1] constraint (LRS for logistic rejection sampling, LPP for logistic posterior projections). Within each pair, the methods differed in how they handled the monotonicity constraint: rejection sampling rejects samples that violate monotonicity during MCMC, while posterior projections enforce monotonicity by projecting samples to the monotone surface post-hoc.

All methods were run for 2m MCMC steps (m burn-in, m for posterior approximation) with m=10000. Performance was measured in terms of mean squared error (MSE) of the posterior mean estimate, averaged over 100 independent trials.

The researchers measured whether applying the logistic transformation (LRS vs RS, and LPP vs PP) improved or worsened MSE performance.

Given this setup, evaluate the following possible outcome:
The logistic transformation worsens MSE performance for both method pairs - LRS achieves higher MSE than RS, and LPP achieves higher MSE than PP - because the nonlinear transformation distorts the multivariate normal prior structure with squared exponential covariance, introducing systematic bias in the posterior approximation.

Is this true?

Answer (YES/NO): YES